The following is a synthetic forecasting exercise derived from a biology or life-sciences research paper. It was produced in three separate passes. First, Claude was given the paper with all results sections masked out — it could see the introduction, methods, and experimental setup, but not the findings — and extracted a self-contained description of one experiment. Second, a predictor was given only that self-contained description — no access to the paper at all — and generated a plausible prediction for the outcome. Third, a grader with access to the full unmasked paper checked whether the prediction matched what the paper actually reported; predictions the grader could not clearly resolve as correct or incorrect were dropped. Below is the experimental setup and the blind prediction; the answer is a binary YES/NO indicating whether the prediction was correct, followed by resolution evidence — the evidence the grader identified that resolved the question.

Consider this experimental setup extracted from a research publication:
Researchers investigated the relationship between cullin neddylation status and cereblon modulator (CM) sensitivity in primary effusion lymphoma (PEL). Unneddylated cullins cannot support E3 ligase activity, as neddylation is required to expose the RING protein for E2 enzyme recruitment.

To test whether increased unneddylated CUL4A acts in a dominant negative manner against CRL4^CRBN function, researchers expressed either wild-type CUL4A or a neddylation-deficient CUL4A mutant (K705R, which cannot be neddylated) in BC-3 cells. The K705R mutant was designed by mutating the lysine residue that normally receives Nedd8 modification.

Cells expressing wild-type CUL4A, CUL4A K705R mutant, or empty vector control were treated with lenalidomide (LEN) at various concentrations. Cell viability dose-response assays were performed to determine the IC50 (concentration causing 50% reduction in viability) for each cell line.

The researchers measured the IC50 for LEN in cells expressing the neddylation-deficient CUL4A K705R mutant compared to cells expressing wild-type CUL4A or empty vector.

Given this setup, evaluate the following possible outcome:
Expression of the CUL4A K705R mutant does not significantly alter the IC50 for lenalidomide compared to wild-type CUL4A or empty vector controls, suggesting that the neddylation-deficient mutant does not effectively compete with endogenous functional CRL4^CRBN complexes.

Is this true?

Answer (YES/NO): NO